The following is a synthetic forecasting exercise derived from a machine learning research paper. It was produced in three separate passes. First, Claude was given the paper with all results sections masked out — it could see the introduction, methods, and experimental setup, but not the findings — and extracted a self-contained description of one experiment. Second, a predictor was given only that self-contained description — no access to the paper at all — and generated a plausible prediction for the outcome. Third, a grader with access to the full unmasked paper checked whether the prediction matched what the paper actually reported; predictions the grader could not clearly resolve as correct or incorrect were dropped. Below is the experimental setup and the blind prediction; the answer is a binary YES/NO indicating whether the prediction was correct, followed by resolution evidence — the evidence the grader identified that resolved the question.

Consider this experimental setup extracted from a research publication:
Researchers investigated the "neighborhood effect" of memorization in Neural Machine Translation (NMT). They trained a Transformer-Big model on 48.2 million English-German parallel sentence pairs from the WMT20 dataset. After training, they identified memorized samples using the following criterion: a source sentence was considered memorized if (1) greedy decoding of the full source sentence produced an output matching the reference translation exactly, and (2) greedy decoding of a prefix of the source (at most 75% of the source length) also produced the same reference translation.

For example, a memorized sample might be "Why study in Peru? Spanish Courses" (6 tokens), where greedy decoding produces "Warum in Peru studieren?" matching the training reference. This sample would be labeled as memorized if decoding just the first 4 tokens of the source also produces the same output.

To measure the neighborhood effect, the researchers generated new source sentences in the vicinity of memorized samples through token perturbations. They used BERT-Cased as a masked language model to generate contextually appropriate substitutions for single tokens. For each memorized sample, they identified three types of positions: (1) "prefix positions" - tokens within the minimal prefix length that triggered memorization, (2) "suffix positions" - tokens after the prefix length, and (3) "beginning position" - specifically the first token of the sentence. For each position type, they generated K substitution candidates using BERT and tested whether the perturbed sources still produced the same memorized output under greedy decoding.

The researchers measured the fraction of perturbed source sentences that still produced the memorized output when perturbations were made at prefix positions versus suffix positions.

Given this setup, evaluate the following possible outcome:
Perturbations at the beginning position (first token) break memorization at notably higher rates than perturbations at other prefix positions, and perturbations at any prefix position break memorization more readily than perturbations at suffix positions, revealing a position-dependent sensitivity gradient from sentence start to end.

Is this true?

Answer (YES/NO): YES